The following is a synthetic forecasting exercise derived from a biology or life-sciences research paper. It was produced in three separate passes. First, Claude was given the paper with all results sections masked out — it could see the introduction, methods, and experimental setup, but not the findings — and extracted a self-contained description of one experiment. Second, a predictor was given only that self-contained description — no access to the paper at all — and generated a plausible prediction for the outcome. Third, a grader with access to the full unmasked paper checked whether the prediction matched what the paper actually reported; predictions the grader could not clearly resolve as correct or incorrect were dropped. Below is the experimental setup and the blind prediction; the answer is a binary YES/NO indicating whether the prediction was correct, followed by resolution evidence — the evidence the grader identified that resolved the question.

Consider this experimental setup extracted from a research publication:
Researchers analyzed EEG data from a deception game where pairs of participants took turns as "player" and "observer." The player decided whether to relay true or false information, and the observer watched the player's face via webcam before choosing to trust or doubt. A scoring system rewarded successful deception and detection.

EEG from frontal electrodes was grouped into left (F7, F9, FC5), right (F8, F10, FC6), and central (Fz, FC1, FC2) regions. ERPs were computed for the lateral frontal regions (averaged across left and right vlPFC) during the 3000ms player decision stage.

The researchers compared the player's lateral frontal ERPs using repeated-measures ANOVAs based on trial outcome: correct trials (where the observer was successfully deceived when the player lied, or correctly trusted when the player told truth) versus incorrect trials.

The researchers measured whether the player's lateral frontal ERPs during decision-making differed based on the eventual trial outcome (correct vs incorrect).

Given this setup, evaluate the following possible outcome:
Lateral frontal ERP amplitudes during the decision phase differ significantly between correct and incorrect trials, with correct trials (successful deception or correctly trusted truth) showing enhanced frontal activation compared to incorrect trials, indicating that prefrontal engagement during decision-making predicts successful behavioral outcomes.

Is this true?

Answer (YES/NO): NO